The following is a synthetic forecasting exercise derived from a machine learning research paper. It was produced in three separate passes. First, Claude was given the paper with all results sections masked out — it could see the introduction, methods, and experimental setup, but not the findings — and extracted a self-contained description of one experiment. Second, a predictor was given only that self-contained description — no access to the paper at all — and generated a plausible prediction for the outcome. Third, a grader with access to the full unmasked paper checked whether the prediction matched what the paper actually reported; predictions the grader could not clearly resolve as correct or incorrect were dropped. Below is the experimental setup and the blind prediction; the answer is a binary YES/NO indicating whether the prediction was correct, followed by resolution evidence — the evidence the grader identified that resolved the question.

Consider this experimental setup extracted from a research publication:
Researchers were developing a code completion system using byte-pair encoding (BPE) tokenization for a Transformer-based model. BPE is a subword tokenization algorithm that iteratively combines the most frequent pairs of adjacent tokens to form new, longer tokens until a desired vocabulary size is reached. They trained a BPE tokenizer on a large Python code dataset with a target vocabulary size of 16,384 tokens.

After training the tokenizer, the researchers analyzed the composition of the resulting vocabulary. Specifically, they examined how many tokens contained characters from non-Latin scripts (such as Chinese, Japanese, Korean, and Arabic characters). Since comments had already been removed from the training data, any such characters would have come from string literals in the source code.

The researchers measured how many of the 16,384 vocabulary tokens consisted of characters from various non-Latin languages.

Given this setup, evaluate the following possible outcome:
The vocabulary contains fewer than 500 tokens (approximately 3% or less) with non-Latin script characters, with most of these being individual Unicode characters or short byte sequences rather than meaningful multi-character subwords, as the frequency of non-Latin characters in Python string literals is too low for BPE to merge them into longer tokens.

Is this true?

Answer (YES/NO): NO